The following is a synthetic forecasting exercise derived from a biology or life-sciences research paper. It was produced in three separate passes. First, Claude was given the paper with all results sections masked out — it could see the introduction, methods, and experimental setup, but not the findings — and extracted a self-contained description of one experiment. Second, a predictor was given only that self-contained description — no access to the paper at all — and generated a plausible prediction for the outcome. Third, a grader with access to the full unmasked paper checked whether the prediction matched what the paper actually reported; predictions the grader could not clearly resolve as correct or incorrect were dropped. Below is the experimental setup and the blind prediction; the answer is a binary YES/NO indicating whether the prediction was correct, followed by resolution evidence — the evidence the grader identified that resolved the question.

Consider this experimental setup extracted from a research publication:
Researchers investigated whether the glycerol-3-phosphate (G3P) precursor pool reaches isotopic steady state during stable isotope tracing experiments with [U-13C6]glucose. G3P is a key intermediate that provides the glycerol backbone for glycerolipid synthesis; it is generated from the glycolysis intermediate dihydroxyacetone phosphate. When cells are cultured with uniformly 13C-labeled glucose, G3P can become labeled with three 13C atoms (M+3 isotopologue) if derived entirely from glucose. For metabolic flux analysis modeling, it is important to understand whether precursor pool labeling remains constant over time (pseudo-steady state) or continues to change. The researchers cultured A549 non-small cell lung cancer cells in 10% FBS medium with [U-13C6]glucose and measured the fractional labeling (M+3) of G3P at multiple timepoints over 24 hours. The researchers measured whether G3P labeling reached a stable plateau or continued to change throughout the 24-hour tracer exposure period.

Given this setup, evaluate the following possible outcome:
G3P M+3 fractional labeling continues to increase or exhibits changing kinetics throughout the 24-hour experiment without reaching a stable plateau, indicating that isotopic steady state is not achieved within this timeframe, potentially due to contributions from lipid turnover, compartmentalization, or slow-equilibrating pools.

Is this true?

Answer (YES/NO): NO